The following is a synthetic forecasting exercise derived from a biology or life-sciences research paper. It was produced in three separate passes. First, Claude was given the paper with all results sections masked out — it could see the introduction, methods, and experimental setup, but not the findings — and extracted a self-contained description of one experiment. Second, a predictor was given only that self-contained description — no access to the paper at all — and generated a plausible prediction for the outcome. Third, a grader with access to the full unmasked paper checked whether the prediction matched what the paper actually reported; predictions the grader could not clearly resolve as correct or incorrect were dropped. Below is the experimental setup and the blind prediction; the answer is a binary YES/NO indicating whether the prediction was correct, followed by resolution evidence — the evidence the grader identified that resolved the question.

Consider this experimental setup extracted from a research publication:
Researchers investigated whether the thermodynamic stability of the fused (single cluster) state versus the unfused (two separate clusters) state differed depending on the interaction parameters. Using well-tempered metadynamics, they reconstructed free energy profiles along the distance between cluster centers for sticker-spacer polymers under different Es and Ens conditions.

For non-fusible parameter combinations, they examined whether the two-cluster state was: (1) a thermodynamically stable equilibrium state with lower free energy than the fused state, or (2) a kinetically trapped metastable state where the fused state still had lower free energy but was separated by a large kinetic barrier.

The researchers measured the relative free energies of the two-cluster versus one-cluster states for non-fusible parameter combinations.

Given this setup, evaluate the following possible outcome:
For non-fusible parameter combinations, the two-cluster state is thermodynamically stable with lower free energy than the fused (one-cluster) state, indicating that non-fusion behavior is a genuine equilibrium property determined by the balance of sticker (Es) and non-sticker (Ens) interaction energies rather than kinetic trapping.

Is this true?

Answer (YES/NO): NO